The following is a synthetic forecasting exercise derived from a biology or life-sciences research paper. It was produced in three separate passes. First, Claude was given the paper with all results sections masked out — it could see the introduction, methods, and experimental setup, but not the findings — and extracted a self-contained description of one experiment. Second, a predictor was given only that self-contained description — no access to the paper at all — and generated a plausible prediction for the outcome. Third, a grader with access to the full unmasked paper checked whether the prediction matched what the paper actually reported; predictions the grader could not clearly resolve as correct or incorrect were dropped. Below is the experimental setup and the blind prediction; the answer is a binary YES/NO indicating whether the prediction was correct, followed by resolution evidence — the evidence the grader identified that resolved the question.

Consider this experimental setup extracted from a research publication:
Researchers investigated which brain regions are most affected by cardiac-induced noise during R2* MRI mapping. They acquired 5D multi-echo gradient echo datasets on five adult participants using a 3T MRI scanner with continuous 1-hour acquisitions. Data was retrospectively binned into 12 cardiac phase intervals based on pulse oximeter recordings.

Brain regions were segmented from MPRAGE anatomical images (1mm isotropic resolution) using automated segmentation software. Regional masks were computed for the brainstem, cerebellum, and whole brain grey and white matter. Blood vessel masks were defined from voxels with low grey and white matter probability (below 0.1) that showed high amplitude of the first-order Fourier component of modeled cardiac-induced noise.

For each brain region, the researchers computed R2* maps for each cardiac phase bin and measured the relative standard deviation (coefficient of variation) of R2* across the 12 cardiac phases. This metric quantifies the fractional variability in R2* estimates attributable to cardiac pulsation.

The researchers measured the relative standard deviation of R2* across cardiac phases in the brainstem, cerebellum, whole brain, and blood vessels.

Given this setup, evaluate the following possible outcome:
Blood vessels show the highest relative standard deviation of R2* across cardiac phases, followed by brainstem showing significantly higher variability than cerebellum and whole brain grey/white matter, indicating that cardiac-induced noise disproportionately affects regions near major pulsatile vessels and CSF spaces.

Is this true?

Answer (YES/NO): NO